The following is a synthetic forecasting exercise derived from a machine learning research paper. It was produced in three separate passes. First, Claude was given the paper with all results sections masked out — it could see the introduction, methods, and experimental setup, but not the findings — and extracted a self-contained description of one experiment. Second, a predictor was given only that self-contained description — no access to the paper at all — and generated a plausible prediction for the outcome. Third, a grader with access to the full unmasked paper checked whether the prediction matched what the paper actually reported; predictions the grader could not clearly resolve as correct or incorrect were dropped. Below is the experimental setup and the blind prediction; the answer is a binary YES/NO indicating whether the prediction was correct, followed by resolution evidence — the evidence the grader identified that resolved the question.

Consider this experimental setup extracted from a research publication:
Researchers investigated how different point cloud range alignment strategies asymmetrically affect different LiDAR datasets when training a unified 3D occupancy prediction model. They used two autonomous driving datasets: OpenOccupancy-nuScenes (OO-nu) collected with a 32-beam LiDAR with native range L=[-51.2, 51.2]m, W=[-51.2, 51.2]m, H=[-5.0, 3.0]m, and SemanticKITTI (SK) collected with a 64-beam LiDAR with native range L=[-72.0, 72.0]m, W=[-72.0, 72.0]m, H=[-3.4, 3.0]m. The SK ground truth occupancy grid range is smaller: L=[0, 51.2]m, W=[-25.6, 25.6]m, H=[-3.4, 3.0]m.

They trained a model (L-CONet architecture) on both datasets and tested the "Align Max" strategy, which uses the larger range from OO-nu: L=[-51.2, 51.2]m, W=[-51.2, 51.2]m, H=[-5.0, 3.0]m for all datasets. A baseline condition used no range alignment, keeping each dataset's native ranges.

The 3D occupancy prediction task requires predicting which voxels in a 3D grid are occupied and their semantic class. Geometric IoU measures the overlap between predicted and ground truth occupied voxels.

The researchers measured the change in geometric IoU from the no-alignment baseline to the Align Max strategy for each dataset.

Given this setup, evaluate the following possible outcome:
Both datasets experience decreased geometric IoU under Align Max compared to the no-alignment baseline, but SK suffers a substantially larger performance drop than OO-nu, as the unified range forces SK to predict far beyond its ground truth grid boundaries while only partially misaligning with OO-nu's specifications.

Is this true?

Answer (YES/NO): NO